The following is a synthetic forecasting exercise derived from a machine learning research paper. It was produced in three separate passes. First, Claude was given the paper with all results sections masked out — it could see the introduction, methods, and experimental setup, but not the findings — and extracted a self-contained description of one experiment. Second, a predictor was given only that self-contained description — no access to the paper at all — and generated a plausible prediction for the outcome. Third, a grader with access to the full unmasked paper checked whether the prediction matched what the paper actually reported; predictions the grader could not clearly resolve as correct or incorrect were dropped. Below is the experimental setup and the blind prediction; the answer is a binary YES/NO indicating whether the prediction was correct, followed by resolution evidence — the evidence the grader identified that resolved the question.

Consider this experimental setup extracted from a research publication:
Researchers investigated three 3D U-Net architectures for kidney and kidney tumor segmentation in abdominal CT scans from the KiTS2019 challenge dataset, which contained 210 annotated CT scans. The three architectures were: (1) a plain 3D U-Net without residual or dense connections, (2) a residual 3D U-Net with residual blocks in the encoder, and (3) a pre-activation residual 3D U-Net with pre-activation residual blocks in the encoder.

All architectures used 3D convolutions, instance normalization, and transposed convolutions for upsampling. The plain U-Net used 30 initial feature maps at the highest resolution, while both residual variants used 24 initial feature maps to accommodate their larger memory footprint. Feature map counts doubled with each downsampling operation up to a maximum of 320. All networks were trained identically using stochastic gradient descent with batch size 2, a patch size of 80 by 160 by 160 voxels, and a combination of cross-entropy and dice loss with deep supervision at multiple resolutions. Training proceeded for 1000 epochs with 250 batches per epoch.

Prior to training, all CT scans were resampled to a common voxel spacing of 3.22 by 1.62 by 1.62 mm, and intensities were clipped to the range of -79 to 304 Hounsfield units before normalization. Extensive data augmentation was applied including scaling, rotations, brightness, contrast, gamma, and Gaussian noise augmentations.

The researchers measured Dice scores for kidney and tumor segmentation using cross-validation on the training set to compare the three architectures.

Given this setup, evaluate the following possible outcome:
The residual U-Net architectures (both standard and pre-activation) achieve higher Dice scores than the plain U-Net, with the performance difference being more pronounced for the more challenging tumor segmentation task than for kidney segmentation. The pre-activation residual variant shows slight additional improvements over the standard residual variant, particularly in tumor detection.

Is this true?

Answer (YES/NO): NO